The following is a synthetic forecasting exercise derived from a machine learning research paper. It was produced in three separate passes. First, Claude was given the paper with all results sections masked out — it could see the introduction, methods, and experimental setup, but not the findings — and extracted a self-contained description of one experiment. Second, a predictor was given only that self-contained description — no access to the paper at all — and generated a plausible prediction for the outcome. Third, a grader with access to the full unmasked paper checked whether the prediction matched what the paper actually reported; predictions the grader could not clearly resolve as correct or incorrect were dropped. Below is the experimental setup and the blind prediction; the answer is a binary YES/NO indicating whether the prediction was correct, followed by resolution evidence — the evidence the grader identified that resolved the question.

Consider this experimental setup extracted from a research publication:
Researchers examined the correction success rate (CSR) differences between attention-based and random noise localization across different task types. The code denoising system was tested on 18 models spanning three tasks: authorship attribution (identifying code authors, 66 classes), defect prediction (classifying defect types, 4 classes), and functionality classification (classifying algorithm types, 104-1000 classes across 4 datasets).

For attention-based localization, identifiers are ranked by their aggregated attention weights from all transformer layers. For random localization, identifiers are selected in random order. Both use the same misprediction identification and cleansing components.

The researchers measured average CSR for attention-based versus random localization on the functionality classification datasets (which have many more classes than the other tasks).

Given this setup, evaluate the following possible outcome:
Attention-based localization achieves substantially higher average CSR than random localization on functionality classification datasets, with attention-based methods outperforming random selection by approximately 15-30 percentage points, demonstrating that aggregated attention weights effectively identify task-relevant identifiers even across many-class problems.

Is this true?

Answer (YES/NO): NO